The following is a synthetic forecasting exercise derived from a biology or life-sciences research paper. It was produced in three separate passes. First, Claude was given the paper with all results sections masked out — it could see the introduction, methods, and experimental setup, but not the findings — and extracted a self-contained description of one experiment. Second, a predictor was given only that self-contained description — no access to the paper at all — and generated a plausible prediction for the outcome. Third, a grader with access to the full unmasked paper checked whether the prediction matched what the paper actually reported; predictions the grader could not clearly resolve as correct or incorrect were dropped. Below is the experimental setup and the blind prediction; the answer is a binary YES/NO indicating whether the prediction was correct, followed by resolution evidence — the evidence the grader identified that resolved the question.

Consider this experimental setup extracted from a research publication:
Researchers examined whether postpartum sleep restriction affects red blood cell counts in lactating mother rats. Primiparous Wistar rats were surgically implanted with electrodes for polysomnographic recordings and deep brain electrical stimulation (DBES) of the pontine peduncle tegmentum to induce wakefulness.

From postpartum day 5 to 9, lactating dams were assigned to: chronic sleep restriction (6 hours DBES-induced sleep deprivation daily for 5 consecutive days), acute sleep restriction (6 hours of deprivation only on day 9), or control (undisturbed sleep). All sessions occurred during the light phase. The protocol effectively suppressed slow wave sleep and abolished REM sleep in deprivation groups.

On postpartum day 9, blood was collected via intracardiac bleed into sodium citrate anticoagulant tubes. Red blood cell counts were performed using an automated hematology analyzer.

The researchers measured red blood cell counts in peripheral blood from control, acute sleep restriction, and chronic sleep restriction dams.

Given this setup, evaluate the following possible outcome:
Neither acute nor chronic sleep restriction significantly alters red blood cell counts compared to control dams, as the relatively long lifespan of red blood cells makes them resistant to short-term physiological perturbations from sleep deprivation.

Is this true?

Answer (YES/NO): YES